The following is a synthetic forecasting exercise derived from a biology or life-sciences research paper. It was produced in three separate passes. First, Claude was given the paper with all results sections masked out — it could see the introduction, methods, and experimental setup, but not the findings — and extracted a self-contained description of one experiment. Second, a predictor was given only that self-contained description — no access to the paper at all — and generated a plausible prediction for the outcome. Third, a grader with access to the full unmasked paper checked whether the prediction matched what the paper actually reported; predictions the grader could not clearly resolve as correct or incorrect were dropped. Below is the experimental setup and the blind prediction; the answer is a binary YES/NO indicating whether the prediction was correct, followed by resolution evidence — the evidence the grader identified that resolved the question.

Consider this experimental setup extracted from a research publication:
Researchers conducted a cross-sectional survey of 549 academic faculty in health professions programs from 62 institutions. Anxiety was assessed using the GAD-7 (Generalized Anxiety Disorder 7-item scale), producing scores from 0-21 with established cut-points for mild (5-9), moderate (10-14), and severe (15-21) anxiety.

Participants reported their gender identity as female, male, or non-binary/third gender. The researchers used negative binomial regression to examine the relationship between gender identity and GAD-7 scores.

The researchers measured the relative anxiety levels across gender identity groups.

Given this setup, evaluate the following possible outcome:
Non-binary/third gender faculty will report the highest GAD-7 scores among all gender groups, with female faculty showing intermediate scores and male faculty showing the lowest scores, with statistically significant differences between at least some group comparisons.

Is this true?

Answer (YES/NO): YES